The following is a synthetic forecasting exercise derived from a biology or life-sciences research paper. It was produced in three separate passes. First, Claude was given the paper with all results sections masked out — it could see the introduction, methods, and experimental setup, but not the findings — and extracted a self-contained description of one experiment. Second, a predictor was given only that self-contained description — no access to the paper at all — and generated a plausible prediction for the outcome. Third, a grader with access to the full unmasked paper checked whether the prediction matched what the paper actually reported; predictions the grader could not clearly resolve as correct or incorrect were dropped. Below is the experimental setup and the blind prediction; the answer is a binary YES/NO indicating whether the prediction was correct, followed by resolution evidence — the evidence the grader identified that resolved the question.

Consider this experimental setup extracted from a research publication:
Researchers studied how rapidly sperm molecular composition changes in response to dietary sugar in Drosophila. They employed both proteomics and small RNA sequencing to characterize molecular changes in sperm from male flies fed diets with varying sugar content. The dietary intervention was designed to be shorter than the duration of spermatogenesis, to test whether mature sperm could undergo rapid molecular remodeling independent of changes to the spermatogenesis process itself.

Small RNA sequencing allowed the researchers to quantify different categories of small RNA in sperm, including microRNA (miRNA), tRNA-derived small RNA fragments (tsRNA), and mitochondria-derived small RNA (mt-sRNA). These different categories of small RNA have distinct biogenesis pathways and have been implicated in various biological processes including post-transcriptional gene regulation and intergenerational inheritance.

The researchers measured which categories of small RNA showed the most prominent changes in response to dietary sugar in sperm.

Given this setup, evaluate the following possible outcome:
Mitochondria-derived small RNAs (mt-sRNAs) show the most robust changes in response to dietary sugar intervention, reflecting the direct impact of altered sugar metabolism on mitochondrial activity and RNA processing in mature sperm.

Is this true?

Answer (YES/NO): NO